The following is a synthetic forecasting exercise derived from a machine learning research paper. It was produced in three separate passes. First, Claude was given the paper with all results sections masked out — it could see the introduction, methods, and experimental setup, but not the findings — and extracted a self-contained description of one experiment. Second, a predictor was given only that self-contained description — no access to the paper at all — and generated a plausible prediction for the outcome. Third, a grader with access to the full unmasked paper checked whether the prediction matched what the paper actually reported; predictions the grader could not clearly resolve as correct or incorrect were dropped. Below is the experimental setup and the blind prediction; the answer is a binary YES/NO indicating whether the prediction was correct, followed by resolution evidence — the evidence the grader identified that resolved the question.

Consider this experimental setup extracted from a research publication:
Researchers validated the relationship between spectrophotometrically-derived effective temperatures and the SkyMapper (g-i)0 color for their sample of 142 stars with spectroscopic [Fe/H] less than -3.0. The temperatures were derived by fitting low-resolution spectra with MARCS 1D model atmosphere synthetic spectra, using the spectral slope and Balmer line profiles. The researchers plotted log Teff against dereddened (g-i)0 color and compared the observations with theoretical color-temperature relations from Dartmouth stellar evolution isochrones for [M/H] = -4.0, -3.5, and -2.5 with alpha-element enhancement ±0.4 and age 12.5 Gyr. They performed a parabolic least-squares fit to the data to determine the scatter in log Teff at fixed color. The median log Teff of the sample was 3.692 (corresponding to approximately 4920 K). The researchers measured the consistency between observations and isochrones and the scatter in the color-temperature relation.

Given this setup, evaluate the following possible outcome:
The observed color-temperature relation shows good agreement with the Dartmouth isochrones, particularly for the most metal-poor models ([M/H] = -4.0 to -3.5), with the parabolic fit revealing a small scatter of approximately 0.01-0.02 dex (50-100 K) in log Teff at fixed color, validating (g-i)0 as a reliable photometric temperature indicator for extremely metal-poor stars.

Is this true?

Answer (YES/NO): YES